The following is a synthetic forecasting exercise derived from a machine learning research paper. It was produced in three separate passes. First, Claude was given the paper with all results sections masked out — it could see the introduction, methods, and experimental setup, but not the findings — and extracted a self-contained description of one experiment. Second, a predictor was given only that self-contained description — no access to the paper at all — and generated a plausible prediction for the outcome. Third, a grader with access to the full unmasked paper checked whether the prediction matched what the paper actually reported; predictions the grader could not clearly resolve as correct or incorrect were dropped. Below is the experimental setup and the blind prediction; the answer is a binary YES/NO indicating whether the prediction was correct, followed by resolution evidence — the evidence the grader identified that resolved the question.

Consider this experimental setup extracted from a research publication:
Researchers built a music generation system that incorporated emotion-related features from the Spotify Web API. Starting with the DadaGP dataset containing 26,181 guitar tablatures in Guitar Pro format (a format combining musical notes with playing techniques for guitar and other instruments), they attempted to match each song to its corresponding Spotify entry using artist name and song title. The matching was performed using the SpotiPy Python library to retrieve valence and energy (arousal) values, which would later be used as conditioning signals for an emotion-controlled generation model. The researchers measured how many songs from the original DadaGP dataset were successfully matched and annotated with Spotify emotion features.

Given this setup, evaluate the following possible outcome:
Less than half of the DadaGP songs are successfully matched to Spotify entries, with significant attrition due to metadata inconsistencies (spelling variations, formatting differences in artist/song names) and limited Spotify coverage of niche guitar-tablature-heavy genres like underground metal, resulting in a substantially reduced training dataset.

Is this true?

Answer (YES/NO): NO